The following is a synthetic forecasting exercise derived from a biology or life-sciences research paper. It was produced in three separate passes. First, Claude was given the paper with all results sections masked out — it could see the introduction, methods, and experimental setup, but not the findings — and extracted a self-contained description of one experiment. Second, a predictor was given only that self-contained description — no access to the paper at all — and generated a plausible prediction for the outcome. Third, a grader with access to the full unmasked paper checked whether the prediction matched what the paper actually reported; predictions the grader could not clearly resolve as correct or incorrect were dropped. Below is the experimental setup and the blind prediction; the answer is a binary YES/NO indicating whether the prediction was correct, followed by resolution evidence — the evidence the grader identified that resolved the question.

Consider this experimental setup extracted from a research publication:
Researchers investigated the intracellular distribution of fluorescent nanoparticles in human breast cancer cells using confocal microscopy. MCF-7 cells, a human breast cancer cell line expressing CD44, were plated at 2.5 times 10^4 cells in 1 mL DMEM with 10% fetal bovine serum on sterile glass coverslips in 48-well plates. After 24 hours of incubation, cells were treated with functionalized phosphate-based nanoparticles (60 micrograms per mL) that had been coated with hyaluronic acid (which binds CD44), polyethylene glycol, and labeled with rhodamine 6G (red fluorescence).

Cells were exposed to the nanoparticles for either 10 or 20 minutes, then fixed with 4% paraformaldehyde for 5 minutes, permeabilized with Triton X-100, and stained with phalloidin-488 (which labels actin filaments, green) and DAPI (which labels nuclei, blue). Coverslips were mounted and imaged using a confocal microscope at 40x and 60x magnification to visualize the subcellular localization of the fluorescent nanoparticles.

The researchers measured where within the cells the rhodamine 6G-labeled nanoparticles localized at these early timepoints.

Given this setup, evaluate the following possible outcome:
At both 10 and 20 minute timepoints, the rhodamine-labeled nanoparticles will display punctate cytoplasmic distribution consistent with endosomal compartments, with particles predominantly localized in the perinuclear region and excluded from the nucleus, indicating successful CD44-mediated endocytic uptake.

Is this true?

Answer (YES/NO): NO